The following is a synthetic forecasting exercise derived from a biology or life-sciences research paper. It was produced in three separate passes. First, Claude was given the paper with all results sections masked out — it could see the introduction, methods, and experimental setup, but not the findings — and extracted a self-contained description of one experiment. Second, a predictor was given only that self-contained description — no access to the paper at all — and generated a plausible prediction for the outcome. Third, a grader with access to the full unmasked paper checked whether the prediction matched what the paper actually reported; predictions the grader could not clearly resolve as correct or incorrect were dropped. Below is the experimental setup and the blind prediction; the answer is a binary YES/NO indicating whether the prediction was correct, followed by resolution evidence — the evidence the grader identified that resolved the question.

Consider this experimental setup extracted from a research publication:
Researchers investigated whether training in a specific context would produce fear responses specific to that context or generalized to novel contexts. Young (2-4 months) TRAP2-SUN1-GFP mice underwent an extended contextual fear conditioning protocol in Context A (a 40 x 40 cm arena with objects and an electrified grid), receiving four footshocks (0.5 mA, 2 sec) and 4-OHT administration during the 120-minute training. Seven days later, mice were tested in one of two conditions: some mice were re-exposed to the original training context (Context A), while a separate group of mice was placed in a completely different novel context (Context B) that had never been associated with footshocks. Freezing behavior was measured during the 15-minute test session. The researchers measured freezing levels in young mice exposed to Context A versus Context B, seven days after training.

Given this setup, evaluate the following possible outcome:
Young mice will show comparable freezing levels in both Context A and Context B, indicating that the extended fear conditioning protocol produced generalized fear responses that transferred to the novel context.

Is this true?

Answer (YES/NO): NO